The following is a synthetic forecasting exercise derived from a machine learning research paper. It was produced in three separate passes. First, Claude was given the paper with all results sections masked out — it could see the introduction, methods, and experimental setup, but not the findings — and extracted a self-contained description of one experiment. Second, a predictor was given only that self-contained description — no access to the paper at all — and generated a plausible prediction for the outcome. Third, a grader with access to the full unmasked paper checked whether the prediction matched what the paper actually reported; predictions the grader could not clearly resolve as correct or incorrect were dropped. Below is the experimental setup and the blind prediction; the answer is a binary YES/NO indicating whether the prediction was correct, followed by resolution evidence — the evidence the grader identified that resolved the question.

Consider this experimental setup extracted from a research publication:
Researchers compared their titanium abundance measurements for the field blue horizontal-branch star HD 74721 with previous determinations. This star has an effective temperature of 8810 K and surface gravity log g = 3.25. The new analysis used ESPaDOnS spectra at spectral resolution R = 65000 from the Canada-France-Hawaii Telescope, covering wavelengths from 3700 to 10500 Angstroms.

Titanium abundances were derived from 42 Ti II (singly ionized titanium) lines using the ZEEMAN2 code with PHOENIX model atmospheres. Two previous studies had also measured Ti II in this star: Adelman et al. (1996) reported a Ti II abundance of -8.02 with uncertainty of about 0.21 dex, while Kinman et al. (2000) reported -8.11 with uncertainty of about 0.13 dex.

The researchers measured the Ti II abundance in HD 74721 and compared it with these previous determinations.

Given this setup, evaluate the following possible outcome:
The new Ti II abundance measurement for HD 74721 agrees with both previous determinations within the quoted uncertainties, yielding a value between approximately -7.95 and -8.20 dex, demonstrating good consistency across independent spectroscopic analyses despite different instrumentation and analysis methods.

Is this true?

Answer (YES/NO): YES